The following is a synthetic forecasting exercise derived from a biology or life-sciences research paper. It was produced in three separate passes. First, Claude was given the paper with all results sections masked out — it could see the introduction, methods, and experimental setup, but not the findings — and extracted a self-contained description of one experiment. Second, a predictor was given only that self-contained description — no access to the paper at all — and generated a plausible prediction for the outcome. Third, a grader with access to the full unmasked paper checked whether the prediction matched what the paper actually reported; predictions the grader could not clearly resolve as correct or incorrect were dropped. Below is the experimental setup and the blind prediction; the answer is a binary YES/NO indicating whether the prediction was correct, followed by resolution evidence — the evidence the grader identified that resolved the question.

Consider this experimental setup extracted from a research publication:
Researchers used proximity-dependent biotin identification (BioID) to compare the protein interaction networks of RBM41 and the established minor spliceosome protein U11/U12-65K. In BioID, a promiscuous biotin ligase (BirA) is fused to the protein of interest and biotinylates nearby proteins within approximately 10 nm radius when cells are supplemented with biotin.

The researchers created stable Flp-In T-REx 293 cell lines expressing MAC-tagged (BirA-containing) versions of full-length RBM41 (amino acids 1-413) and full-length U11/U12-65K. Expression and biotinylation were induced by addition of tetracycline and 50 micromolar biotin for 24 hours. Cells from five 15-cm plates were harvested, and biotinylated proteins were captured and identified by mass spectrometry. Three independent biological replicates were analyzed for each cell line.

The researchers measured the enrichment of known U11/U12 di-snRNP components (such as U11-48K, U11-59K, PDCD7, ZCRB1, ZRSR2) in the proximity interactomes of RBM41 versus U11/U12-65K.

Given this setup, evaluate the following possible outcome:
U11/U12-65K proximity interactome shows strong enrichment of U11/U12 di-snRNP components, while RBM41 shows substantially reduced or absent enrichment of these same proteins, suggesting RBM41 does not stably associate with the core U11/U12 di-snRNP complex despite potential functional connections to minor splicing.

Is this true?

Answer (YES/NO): YES